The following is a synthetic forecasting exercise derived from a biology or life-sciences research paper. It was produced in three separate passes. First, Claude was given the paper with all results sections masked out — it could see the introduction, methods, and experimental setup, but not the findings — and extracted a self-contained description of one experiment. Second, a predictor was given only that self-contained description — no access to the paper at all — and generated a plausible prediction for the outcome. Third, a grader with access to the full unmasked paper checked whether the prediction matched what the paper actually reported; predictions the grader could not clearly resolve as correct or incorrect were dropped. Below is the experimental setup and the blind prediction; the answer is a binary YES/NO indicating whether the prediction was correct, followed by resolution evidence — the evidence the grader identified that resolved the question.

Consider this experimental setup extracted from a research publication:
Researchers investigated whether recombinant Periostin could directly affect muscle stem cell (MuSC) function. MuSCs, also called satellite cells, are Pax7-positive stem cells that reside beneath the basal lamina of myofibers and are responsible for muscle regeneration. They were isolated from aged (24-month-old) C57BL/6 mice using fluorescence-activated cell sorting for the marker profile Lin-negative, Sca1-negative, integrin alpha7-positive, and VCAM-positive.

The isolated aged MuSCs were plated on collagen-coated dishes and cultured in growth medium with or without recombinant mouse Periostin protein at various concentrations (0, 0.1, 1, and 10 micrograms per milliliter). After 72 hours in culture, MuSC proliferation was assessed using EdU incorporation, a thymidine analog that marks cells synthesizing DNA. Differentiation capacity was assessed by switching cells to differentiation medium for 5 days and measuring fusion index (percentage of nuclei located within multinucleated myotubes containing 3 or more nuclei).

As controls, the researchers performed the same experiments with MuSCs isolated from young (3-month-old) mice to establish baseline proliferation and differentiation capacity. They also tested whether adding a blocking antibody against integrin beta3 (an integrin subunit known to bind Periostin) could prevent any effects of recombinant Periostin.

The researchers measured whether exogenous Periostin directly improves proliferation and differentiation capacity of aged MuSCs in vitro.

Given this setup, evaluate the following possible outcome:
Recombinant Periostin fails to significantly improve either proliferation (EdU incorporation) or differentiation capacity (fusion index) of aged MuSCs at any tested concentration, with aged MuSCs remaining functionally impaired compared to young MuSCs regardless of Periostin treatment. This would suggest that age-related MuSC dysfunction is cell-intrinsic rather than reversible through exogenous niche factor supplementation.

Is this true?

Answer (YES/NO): NO